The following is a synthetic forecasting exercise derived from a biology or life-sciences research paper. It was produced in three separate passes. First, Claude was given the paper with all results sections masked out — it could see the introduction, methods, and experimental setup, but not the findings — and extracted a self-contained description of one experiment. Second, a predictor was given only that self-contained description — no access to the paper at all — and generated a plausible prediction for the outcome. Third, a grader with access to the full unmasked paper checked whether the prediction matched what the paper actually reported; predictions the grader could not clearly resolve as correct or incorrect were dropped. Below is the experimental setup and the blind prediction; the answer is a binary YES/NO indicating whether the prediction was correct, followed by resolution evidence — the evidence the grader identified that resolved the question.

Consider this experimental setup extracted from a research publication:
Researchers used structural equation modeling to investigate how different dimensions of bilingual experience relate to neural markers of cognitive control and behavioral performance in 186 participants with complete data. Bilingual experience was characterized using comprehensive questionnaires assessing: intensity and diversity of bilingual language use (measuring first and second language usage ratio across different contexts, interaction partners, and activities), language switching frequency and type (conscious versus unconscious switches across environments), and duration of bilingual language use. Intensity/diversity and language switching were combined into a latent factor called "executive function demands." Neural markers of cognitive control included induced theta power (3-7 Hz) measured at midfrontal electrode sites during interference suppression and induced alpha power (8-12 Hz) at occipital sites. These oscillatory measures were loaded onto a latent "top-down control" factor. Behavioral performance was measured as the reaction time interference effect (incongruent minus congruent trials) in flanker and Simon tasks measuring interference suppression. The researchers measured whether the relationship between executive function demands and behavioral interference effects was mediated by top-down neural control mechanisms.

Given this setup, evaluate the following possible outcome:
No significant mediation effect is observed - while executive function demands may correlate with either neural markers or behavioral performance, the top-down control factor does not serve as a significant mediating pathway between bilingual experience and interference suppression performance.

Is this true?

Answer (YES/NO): NO